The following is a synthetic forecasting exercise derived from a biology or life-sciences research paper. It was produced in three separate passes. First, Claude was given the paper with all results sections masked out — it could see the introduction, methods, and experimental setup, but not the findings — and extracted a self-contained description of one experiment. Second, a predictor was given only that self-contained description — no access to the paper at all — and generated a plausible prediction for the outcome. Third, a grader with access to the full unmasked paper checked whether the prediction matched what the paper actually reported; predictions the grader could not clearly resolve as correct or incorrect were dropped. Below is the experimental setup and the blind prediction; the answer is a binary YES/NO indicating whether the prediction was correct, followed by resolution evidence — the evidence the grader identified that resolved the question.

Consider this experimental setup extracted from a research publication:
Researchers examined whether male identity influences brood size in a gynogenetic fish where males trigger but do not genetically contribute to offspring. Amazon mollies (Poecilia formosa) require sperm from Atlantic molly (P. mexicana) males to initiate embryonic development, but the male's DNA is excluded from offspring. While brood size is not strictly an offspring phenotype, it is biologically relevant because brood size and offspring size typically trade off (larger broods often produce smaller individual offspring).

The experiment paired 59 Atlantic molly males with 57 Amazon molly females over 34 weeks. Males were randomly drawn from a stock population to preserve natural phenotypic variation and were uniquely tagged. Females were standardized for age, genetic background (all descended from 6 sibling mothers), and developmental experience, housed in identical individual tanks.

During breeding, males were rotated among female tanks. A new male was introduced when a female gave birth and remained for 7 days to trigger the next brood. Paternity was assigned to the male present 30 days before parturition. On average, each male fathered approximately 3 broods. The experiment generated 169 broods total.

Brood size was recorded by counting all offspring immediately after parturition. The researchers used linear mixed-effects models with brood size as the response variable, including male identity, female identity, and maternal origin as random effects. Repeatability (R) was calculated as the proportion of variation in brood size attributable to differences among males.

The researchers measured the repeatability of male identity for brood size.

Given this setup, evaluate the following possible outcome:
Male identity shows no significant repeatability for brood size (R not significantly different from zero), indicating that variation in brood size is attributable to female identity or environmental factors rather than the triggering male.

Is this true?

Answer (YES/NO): YES